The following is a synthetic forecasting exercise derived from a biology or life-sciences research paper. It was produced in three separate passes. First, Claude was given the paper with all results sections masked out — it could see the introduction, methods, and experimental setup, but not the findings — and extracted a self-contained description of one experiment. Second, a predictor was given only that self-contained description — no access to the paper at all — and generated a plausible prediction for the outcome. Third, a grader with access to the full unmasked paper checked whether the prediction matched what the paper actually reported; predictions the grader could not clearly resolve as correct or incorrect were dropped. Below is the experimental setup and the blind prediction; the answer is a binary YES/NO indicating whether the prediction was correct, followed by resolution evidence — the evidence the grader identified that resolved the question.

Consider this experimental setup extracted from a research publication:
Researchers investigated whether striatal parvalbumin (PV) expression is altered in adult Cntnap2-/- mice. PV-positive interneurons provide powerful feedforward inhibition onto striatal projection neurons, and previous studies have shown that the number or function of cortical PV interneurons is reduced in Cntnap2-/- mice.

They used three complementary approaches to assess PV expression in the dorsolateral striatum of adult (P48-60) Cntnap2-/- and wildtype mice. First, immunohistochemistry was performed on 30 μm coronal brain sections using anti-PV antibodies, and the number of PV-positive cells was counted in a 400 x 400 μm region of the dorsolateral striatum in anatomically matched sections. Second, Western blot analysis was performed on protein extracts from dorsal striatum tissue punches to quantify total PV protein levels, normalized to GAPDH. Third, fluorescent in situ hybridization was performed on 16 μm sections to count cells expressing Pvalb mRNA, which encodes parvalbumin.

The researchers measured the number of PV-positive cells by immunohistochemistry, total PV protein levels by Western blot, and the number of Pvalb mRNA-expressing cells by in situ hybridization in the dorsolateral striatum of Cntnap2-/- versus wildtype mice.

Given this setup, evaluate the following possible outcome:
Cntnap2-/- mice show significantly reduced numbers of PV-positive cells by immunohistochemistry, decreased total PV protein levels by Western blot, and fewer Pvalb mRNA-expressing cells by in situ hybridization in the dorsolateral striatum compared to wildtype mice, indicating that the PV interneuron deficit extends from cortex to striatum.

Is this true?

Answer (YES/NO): NO